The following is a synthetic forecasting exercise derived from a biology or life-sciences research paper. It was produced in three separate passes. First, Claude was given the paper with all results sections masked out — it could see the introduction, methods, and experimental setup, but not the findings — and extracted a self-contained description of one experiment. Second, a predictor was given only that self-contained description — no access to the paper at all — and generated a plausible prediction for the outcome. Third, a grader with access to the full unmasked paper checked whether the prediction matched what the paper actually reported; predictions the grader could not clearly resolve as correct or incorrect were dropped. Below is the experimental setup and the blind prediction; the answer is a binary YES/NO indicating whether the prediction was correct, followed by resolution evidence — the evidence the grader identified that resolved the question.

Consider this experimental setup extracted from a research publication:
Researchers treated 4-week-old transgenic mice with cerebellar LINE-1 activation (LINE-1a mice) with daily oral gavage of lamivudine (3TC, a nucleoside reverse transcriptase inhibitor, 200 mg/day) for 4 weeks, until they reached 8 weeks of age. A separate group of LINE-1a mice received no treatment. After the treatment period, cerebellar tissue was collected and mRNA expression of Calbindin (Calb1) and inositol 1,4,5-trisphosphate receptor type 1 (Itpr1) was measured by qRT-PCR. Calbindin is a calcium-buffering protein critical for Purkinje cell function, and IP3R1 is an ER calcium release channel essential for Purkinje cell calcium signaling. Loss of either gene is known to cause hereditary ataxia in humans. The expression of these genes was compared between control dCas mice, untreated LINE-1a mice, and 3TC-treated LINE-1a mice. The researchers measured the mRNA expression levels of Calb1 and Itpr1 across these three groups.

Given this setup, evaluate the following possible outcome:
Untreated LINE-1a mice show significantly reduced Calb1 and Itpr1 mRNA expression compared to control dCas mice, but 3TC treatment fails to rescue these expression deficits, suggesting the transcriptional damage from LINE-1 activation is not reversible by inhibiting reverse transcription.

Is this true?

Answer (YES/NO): NO